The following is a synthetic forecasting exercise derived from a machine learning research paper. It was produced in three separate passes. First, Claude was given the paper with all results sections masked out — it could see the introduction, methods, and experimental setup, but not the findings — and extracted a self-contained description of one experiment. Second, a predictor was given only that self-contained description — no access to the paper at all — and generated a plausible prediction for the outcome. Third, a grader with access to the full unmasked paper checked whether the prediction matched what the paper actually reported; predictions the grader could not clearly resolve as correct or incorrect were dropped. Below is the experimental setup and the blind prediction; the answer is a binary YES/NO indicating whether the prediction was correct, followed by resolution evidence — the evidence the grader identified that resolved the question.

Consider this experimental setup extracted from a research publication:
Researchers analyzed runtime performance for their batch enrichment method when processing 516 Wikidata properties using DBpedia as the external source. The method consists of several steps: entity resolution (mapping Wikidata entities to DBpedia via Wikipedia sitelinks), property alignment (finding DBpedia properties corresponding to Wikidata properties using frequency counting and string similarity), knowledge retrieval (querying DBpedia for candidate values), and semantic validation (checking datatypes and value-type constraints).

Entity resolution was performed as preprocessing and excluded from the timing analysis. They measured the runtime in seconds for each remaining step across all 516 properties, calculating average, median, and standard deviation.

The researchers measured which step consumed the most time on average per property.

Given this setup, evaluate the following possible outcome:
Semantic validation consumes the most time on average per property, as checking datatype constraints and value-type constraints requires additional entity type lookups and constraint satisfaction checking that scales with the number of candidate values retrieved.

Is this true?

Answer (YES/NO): NO